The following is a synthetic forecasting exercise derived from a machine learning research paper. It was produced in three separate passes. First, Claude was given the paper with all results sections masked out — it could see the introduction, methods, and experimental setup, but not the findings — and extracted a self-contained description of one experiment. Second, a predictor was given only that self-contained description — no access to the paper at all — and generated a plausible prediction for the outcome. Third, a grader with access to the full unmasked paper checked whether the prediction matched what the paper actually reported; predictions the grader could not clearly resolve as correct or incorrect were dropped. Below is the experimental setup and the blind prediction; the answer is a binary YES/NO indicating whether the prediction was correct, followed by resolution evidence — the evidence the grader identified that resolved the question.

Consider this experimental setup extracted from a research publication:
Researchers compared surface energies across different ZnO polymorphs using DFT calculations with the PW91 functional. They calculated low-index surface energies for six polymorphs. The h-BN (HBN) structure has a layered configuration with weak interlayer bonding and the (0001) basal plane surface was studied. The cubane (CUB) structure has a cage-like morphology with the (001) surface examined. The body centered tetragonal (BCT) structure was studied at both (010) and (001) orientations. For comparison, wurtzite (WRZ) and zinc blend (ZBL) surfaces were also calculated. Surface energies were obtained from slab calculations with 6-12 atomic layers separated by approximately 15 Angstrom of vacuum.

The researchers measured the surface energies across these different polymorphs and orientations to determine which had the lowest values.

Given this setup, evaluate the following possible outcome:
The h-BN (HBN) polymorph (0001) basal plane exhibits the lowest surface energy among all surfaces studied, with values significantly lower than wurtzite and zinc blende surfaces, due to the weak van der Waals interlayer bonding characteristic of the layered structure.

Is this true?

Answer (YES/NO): YES